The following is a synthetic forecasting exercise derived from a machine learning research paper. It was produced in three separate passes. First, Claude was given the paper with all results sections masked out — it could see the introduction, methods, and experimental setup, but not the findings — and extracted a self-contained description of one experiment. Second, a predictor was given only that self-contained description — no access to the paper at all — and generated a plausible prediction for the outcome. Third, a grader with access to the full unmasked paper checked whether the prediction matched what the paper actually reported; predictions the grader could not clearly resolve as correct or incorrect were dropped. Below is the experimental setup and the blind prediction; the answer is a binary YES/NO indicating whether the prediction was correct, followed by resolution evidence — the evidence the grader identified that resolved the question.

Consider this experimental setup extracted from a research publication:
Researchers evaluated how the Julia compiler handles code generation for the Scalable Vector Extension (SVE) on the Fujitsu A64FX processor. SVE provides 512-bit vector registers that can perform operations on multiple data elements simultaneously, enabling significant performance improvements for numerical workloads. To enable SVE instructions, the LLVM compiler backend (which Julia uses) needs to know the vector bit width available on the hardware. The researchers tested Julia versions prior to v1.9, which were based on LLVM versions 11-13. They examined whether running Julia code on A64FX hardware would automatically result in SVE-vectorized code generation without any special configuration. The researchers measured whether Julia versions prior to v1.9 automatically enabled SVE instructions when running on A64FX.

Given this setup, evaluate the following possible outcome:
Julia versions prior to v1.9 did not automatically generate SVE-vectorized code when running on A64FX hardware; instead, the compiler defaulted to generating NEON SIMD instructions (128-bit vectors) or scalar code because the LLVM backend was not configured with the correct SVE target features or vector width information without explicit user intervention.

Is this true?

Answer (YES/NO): YES